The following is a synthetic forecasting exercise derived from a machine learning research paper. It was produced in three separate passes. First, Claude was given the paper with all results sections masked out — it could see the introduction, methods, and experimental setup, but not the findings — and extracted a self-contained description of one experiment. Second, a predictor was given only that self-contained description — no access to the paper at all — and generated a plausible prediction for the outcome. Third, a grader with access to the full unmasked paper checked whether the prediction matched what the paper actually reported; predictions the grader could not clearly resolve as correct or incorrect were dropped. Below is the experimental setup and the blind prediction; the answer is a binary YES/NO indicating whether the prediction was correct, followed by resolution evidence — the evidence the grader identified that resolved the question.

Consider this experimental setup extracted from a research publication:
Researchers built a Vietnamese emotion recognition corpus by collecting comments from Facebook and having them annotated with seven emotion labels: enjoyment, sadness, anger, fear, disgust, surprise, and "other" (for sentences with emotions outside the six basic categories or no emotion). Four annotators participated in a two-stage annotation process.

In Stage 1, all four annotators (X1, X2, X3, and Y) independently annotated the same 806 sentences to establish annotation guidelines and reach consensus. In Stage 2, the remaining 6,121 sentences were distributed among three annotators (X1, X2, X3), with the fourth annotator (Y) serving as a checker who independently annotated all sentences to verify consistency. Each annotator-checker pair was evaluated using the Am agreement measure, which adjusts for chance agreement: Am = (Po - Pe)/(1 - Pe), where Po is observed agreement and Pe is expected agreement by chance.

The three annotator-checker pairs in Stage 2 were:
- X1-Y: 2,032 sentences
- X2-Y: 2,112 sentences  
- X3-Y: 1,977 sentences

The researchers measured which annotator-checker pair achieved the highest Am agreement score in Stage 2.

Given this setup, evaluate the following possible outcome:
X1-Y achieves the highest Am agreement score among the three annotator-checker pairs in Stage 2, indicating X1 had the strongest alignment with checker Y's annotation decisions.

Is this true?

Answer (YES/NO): NO